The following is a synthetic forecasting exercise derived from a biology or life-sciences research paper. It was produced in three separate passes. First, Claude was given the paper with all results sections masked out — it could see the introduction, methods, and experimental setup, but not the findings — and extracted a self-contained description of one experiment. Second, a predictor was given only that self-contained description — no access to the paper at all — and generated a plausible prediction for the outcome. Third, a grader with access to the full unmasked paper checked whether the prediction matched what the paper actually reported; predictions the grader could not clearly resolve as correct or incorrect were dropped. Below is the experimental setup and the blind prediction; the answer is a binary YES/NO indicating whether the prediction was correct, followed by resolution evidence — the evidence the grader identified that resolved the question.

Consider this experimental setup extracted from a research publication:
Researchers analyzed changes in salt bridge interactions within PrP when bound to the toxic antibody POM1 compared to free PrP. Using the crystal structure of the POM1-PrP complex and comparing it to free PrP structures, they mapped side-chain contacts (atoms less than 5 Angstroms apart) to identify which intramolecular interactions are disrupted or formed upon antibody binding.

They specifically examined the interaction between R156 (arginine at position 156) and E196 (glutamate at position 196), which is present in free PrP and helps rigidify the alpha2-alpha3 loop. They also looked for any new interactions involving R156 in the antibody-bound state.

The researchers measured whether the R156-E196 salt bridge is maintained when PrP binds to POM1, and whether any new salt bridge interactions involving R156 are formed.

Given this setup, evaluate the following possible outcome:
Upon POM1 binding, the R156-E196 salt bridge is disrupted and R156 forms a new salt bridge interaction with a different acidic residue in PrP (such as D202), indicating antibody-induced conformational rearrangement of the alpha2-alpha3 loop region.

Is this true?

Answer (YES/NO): YES